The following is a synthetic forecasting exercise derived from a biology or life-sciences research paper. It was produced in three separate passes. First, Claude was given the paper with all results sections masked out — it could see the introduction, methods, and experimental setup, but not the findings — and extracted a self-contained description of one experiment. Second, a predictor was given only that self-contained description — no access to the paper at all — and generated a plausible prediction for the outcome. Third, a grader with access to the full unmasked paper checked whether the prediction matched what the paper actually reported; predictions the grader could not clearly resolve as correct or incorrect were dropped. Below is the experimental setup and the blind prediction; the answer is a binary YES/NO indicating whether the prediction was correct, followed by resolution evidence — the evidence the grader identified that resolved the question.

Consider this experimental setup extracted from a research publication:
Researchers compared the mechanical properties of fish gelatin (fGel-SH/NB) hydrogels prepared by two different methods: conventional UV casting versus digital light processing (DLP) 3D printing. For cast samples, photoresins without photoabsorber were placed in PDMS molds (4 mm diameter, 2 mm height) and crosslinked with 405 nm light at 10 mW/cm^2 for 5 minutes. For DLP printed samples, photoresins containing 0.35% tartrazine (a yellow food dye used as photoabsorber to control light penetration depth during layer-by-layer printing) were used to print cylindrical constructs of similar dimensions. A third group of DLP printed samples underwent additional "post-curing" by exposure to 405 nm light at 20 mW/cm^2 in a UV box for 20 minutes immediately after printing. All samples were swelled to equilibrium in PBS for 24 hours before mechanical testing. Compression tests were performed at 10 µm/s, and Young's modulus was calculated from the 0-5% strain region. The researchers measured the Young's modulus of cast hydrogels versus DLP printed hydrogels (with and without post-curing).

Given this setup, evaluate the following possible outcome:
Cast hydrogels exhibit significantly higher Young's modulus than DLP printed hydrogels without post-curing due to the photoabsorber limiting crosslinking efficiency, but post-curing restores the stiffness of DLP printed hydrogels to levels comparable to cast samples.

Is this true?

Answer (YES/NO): NO